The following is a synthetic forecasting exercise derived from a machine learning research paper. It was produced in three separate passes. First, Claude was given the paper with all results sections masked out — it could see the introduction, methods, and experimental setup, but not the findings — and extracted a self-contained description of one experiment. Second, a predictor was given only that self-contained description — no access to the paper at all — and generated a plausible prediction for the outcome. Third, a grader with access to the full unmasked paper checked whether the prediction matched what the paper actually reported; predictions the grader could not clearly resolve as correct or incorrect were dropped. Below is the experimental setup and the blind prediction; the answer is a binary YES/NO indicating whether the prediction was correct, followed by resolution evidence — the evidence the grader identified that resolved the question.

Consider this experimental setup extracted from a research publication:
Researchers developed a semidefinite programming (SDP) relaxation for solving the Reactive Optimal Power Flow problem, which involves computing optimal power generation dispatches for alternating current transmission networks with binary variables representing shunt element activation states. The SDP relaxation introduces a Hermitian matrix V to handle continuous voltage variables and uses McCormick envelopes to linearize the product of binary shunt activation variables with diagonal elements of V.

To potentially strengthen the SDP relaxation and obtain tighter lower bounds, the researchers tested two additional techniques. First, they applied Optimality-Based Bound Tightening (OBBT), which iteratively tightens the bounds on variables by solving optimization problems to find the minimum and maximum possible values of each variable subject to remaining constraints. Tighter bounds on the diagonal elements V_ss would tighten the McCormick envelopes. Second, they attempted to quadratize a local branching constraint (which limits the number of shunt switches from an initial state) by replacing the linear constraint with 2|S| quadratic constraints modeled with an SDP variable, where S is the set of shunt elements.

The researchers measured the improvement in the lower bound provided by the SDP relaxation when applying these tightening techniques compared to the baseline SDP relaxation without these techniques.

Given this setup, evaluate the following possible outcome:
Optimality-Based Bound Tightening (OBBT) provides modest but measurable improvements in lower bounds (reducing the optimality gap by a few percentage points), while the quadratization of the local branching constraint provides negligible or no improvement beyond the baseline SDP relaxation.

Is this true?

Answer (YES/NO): NO